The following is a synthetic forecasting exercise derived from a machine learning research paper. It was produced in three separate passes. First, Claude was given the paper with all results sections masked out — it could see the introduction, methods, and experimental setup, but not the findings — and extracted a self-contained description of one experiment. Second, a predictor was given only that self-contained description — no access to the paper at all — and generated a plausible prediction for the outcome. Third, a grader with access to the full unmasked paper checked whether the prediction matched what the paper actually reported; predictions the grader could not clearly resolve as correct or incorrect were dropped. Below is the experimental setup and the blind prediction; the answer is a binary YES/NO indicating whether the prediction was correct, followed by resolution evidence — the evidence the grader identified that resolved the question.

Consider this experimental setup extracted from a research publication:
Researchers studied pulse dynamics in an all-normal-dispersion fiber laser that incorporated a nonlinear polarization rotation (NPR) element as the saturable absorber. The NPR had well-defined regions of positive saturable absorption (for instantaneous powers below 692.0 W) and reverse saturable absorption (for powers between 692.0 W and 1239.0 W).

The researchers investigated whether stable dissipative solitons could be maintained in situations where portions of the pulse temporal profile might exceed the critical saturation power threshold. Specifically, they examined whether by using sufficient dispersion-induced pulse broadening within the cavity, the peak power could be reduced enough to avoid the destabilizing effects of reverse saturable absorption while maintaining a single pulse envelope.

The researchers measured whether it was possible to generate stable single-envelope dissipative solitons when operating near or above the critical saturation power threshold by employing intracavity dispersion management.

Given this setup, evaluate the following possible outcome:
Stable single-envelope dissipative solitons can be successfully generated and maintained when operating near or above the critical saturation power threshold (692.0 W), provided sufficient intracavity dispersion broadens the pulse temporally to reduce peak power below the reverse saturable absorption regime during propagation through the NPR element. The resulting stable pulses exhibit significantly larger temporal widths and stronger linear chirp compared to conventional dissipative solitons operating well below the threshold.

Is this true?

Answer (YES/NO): NO